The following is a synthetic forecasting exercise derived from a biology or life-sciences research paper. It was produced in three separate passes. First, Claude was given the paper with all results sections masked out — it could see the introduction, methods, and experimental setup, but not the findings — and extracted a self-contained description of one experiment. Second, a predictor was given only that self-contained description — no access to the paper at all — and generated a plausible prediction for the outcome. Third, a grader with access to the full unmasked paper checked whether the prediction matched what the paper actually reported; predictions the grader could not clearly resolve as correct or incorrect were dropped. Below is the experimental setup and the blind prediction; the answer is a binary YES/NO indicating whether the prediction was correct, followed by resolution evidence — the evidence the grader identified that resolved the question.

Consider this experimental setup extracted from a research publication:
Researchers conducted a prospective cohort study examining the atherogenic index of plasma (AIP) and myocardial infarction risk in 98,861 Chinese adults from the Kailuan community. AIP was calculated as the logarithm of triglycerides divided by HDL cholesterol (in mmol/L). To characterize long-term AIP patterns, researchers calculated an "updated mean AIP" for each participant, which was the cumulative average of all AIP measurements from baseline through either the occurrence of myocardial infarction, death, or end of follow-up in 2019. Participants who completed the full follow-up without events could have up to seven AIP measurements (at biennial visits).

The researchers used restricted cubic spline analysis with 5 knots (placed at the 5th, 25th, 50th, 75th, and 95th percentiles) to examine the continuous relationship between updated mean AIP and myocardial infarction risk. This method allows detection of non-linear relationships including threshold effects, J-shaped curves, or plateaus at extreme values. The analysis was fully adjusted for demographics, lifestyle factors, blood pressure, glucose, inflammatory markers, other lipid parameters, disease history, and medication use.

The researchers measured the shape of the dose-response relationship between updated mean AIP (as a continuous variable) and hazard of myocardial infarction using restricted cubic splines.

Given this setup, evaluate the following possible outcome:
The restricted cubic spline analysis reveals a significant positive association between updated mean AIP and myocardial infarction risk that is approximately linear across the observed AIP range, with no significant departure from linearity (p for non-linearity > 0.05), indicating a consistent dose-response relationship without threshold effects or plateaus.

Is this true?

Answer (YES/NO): NO